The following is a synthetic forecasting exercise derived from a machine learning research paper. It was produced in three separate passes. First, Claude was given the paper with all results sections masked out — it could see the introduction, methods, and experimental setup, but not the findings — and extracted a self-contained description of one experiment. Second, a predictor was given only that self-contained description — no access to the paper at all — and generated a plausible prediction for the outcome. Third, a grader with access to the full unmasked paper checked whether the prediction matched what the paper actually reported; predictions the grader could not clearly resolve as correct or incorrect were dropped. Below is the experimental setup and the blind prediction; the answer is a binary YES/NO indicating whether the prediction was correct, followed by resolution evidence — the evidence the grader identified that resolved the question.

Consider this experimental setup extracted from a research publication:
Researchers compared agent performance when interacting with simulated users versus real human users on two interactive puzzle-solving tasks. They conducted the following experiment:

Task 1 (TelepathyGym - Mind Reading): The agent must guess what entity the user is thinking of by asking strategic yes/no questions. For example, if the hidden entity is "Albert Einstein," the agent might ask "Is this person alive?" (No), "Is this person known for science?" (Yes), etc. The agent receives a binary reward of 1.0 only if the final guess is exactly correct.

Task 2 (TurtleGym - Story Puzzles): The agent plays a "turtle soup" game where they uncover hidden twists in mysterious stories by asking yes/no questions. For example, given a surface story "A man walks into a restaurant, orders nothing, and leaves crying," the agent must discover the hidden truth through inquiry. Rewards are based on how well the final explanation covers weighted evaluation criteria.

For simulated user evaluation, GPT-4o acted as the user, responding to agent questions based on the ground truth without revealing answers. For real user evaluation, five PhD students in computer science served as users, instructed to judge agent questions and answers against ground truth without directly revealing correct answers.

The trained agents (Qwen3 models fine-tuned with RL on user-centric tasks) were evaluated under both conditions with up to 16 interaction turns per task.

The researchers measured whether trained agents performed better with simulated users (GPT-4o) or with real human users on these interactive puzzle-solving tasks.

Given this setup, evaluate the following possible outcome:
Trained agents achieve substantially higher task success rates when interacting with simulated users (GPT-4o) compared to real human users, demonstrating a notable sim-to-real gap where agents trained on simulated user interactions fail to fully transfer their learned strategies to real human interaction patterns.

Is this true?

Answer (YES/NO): NO